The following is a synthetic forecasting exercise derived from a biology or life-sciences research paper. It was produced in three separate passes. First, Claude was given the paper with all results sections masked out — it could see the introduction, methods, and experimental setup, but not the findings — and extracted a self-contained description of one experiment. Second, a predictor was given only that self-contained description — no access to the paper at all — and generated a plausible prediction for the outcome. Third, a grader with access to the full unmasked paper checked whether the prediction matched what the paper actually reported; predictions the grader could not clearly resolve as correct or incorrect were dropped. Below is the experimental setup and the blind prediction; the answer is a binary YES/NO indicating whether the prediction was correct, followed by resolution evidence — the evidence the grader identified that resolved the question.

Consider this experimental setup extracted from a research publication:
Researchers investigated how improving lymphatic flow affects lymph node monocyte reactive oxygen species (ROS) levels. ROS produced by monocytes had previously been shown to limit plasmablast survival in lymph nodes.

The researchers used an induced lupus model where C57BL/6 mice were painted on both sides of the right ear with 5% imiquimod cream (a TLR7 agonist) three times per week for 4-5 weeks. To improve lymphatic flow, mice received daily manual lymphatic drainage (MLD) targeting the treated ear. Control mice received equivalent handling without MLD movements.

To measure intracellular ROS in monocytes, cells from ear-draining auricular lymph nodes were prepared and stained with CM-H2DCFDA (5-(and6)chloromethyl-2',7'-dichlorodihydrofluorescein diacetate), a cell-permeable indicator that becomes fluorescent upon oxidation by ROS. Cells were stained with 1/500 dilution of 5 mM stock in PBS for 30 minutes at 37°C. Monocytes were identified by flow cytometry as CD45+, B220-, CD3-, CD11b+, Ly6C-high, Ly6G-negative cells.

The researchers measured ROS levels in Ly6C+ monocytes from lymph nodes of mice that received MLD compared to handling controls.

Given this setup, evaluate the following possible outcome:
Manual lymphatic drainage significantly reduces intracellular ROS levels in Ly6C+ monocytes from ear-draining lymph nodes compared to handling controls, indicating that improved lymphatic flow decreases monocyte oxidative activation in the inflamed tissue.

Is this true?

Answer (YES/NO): NO